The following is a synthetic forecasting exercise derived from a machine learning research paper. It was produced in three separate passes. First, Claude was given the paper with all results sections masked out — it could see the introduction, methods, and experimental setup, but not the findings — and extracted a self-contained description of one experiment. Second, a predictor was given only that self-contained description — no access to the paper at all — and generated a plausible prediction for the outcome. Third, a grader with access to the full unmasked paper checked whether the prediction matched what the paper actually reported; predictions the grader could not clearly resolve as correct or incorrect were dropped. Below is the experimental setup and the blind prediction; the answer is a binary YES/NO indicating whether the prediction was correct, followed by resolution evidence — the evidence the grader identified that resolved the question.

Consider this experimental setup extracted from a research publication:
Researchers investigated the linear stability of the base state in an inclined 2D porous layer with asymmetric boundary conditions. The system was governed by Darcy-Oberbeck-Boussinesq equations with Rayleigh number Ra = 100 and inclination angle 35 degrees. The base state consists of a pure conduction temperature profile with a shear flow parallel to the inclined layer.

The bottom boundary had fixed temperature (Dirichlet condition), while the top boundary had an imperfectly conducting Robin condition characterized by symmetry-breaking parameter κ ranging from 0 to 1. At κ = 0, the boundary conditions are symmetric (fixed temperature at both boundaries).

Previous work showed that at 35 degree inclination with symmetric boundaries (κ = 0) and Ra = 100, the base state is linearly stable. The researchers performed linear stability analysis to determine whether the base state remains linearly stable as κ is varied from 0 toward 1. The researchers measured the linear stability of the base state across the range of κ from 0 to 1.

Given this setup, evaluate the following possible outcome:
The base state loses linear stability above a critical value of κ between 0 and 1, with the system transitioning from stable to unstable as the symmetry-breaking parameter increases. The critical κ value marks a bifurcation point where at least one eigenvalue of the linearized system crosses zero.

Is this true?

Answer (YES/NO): NO